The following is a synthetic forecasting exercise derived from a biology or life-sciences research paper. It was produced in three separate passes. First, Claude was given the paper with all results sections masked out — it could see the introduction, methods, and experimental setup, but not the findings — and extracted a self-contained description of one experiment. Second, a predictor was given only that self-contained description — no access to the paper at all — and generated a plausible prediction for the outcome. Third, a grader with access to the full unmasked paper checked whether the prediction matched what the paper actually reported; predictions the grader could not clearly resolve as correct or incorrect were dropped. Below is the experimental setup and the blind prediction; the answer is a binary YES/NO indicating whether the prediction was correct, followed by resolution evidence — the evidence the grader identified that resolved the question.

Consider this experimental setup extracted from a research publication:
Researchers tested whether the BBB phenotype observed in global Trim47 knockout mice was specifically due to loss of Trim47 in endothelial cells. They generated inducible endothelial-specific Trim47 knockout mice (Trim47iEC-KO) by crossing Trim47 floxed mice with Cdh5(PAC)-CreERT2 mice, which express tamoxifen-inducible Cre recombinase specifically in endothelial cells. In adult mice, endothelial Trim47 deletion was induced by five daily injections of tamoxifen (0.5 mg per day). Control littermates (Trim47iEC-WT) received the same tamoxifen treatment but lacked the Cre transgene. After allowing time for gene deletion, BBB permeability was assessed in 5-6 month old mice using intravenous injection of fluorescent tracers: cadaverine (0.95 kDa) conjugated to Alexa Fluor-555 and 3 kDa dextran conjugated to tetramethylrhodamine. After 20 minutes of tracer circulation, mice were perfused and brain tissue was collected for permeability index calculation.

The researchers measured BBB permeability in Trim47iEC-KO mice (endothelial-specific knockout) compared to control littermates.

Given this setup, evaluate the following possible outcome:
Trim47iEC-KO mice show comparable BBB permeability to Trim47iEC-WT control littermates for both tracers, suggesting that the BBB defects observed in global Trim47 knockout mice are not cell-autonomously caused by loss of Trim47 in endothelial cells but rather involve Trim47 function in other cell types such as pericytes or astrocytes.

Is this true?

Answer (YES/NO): NO